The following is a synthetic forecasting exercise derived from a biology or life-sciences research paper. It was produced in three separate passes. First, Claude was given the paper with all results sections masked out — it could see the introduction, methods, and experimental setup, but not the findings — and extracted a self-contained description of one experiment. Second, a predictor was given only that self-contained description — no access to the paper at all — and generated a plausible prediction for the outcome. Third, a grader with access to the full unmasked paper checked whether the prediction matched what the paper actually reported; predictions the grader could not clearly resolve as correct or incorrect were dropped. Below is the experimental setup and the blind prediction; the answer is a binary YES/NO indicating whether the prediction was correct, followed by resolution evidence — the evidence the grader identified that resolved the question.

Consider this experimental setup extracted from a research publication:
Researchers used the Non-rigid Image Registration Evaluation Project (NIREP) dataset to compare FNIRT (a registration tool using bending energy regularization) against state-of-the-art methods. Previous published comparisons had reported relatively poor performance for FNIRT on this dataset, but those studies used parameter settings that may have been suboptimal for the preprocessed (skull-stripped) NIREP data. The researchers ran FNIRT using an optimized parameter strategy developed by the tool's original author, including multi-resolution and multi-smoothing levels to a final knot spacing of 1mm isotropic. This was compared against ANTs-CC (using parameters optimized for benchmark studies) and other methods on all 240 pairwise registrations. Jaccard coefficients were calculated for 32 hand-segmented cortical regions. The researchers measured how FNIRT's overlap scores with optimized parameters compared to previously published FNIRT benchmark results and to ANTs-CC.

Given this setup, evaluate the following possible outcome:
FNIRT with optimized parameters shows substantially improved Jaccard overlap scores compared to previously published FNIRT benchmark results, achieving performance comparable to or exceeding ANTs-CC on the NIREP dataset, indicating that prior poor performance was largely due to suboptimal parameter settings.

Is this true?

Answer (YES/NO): NO